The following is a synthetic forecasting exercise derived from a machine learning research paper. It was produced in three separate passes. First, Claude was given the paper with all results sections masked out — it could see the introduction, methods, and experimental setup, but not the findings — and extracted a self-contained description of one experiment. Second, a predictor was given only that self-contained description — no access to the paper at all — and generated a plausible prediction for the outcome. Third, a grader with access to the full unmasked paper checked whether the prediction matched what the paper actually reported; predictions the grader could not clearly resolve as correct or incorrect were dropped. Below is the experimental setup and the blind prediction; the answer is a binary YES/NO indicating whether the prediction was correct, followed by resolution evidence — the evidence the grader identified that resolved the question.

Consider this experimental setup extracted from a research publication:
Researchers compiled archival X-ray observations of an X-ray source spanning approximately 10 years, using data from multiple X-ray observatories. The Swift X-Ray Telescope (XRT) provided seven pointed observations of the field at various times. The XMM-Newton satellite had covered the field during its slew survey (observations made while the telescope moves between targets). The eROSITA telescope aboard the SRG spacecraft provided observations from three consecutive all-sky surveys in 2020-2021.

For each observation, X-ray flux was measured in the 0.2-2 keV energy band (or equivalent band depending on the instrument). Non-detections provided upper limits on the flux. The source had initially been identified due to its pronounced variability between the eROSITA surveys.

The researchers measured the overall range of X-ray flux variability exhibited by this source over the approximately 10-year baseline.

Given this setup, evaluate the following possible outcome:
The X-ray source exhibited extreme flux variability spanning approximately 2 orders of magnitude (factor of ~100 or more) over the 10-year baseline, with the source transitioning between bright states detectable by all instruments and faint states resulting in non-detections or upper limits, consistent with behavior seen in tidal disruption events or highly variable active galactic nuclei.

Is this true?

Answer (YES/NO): NO